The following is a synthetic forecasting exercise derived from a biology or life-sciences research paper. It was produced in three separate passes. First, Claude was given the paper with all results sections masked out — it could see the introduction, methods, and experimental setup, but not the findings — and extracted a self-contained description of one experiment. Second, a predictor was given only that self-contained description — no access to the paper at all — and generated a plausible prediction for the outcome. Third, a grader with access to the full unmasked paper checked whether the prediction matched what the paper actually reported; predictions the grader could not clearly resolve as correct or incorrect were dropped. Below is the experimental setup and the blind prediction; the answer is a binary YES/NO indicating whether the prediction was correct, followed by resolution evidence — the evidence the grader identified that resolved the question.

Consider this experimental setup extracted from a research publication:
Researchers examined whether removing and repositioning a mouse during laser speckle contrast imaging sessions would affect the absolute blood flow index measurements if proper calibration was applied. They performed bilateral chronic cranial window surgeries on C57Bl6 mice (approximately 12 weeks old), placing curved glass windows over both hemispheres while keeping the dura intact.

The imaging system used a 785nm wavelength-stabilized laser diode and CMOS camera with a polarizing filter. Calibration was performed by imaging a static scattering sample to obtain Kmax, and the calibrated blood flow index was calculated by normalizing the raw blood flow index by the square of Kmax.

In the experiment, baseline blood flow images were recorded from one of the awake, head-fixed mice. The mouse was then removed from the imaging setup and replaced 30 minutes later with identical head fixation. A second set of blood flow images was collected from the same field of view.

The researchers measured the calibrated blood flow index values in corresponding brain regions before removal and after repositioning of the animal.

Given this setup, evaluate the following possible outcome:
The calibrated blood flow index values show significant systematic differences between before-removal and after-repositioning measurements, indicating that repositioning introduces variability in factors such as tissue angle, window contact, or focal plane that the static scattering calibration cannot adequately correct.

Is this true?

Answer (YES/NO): NO